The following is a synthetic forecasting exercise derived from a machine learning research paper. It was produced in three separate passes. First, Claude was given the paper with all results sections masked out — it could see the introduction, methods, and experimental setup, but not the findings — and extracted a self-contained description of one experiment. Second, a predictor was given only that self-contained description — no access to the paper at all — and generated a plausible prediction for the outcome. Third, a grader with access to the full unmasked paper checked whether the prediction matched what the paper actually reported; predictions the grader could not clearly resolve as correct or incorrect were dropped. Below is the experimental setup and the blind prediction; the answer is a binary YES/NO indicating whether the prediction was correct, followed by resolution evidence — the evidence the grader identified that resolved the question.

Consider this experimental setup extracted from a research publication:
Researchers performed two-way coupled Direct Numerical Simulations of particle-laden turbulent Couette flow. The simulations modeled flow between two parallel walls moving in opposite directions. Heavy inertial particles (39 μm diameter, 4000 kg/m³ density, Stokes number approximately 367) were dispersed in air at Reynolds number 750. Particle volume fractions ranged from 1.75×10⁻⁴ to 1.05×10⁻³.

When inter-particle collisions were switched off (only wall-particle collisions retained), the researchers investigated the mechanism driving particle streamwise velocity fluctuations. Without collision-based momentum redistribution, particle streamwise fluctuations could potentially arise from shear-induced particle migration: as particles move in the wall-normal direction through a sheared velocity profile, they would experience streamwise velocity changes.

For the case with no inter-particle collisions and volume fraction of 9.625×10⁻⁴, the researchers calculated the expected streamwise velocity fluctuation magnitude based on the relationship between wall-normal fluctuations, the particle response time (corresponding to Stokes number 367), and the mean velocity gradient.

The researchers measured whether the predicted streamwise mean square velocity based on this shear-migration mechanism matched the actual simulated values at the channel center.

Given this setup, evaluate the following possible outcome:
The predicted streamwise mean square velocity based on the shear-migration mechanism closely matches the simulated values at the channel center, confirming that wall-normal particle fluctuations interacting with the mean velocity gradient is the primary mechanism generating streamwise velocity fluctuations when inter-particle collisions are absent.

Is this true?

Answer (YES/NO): YES